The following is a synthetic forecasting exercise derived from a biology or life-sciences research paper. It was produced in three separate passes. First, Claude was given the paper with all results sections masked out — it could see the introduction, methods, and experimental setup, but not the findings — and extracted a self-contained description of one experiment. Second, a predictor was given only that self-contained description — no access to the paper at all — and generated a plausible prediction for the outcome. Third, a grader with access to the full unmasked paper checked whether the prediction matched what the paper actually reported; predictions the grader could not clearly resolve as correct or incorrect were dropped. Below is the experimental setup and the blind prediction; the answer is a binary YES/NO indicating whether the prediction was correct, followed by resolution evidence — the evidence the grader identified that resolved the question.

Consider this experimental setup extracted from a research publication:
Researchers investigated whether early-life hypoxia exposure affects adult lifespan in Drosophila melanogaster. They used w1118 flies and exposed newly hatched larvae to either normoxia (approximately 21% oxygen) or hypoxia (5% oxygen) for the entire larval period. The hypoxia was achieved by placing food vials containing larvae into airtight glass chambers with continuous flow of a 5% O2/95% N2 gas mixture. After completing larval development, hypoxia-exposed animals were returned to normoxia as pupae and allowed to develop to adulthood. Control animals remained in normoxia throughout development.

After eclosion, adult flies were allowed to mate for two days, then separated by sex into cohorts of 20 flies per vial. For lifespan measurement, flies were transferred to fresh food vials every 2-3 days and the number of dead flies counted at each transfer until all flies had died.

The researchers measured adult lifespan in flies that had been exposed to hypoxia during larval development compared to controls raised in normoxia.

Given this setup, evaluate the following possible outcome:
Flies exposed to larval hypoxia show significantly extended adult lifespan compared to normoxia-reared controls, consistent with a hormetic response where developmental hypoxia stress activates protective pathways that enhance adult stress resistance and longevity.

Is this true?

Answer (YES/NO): NO